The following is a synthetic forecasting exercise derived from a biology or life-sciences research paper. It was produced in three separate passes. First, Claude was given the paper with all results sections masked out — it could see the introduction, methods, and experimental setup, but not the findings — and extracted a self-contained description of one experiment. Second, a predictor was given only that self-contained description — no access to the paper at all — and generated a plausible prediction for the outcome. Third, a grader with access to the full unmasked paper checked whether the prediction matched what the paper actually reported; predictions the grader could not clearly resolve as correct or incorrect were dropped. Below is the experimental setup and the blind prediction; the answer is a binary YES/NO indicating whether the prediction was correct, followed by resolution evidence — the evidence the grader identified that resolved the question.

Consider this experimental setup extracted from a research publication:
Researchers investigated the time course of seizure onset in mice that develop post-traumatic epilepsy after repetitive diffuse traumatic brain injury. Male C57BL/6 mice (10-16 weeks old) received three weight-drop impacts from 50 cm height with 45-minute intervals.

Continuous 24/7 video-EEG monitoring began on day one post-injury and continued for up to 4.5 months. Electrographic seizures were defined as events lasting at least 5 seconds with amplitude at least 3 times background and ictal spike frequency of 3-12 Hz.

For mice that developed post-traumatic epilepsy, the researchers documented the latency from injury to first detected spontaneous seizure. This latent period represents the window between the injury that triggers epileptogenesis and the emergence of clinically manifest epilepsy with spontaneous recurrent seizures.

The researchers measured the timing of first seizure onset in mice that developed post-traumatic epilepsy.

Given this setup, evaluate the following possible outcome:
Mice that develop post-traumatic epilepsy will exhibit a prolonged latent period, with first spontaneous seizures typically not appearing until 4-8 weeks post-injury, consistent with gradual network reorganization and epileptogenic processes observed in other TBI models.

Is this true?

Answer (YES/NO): NO